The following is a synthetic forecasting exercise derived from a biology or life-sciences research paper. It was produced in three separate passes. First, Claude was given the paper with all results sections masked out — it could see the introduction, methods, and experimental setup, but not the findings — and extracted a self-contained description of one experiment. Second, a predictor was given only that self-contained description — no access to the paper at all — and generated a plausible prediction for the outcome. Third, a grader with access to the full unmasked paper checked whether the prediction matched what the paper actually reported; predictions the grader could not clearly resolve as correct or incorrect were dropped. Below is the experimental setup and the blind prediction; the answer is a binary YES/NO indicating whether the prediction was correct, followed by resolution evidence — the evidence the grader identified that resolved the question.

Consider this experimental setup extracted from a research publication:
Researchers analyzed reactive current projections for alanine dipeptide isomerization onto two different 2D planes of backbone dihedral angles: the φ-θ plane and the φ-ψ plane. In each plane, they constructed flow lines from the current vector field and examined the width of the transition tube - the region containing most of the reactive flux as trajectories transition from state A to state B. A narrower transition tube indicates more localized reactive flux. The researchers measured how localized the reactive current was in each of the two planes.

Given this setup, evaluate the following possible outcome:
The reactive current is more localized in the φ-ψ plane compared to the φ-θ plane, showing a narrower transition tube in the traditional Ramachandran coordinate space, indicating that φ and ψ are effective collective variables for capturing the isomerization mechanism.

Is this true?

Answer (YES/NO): NO